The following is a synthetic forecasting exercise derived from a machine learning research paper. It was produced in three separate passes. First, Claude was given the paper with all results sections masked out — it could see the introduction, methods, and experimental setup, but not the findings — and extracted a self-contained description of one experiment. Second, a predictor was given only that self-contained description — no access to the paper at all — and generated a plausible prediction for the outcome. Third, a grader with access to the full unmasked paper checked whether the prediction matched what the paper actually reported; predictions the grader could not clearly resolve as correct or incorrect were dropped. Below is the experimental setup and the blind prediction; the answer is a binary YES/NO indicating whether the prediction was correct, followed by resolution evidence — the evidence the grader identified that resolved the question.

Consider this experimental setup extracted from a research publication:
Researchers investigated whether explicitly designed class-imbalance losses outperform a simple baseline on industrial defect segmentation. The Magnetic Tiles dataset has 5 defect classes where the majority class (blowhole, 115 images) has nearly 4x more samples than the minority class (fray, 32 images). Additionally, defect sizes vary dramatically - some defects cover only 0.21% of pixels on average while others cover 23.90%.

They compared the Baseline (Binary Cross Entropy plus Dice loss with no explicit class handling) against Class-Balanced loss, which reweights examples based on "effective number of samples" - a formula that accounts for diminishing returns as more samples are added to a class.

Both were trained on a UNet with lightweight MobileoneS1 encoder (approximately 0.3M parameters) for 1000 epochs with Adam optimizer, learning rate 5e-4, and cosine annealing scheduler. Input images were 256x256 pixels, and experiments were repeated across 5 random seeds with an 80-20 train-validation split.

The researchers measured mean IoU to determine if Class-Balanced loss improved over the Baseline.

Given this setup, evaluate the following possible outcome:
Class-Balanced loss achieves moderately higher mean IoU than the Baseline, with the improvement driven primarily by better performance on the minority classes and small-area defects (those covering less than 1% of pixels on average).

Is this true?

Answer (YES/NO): NO